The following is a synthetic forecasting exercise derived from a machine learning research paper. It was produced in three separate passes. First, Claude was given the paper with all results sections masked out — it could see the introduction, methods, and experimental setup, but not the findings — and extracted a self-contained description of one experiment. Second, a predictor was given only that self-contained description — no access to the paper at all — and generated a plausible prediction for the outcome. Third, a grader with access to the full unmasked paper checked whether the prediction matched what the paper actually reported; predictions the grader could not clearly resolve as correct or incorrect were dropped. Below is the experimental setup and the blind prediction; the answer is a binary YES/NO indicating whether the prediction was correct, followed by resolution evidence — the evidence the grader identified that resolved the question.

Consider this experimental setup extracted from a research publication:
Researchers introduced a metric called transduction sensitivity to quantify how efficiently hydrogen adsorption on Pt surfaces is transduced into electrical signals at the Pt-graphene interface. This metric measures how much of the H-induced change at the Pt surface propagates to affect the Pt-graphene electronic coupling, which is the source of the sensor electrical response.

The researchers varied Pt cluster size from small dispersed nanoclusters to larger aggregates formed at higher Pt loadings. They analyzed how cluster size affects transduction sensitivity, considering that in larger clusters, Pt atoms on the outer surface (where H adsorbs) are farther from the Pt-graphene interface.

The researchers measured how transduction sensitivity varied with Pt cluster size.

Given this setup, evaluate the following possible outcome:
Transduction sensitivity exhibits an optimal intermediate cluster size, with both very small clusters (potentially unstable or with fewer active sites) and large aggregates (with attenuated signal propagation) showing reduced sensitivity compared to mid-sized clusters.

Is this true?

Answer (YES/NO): NO